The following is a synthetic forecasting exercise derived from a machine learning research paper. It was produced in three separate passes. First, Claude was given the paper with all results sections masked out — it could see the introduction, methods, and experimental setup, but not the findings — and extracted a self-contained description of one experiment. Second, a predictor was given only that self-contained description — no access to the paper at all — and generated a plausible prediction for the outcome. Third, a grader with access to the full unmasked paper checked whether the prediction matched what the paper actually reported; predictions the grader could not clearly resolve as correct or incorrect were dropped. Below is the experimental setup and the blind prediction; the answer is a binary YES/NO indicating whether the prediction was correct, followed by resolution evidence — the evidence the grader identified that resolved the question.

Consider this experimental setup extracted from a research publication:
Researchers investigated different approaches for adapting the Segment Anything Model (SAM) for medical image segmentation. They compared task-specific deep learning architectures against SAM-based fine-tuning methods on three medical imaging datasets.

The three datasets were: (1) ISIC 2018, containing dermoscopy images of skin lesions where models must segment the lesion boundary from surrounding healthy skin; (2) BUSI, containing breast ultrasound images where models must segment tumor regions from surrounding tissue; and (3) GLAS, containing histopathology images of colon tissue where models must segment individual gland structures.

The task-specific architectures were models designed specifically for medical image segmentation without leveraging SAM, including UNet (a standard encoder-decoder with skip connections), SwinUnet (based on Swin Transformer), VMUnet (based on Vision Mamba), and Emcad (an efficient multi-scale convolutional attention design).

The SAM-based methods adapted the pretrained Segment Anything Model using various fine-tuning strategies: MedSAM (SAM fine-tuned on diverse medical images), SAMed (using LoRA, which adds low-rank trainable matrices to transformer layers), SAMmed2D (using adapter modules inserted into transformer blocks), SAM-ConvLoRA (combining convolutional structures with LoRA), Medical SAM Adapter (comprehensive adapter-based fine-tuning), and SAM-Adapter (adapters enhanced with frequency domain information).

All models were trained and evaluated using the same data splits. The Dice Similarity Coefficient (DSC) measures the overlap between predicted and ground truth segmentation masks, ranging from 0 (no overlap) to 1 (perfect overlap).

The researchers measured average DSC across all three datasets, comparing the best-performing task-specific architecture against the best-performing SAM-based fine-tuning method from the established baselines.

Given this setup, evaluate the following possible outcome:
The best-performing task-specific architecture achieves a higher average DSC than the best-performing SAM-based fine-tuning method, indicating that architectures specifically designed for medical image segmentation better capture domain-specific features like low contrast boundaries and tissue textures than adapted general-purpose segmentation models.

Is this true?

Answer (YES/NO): YES